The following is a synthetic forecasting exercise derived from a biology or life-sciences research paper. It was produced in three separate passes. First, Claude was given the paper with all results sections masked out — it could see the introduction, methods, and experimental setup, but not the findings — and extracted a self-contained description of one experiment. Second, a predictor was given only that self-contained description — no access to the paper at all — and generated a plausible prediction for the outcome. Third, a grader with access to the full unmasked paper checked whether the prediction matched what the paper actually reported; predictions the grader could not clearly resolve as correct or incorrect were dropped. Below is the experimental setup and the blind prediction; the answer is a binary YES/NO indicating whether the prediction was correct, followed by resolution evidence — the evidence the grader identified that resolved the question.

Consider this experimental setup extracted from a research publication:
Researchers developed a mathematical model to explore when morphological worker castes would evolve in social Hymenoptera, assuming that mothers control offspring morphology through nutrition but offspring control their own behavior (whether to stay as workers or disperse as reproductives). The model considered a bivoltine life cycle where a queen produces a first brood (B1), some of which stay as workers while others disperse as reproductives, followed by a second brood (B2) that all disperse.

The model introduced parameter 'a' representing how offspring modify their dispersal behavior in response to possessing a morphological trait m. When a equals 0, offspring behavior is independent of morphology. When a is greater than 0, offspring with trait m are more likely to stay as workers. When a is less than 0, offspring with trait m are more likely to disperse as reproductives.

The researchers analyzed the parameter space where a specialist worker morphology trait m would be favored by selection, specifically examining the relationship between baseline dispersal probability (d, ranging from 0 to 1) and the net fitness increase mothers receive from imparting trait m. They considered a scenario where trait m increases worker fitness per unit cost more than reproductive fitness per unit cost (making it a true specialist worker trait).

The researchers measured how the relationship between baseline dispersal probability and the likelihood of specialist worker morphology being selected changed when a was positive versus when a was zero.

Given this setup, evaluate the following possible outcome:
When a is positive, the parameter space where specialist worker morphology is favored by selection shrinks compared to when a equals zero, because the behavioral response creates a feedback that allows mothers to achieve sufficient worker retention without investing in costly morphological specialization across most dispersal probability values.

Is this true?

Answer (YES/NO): NO